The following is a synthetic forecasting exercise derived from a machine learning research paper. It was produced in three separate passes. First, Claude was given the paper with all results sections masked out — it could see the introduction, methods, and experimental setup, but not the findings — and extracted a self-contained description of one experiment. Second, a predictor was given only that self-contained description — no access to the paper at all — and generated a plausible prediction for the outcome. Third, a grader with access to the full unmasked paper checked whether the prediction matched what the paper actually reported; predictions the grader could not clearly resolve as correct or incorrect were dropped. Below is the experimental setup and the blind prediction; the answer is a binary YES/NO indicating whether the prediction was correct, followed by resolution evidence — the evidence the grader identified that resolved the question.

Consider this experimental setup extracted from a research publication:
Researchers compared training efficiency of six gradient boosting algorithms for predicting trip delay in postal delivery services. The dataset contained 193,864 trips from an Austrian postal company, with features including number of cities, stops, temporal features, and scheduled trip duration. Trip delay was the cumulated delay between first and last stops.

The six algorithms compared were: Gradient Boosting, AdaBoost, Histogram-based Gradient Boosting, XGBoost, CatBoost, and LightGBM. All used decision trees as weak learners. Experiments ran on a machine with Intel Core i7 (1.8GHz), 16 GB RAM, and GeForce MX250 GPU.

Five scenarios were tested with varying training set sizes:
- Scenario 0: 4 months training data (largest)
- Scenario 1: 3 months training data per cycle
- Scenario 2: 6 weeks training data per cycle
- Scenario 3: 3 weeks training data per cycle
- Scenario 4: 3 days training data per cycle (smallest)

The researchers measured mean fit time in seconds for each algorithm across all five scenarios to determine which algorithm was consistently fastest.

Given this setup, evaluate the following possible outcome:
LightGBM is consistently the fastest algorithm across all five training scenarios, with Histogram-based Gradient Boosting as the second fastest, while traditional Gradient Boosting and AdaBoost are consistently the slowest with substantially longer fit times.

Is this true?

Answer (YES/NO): NO